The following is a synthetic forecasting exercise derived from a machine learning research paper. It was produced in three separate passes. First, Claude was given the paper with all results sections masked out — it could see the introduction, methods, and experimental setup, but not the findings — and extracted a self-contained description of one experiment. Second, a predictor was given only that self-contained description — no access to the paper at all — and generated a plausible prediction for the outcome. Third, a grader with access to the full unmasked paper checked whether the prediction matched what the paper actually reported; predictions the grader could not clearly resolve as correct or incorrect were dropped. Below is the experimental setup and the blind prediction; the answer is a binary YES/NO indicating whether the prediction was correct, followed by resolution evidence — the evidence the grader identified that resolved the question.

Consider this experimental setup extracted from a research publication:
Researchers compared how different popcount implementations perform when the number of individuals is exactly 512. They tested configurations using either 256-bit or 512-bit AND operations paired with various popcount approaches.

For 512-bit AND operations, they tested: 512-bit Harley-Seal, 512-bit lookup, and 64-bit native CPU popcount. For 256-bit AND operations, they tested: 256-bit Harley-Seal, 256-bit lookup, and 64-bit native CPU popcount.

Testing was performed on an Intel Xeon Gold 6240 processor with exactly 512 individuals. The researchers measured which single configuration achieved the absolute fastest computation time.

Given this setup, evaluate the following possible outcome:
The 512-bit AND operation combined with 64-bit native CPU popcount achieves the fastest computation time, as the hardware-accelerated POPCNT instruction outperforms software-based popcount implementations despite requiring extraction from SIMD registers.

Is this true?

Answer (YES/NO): NO